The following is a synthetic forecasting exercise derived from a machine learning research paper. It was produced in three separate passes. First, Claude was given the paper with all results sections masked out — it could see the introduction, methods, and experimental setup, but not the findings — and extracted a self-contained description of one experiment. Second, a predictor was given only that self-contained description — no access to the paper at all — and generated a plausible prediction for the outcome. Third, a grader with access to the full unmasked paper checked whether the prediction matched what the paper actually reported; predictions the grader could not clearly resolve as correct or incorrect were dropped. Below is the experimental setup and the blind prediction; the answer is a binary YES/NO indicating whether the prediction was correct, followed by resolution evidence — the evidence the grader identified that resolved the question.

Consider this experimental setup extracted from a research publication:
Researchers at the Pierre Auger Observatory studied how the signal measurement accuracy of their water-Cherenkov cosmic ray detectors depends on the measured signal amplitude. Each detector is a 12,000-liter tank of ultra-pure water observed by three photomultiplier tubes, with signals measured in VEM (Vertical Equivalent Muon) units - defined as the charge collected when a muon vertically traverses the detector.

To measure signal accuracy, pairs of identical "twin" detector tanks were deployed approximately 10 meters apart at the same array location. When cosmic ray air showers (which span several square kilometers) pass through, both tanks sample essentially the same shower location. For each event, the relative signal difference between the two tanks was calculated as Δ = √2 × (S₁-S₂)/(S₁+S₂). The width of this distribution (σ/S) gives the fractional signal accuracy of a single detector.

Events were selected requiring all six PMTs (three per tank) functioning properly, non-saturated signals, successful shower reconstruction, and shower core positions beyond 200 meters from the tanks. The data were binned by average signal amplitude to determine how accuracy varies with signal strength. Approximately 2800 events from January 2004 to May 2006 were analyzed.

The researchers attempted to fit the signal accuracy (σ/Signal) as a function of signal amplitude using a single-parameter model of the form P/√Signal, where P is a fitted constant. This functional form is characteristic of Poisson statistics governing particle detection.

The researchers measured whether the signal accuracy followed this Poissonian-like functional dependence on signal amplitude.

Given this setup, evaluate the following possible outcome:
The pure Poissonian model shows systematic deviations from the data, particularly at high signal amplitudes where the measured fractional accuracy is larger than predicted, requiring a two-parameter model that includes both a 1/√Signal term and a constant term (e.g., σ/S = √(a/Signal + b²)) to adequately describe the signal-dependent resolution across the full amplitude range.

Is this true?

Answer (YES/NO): NO